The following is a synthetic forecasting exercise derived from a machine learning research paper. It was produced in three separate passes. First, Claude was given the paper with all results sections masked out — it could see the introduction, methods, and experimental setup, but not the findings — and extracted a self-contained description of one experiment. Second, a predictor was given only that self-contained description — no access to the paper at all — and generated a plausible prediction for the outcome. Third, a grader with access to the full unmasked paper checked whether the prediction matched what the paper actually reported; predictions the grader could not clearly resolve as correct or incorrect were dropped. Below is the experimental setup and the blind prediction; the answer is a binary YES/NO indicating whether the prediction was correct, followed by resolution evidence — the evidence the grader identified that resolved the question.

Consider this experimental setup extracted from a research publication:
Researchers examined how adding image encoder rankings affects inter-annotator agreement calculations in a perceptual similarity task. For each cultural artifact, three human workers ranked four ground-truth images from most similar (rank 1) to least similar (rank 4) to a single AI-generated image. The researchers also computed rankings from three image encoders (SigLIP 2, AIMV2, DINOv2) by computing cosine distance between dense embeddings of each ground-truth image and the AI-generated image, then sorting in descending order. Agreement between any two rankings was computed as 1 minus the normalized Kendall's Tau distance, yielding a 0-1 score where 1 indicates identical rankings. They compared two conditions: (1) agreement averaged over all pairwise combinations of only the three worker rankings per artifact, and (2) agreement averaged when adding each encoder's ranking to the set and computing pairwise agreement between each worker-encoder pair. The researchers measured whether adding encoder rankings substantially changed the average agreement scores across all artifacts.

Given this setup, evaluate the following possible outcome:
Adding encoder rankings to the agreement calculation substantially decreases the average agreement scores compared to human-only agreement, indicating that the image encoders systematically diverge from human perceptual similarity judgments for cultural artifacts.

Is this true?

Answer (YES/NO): NO